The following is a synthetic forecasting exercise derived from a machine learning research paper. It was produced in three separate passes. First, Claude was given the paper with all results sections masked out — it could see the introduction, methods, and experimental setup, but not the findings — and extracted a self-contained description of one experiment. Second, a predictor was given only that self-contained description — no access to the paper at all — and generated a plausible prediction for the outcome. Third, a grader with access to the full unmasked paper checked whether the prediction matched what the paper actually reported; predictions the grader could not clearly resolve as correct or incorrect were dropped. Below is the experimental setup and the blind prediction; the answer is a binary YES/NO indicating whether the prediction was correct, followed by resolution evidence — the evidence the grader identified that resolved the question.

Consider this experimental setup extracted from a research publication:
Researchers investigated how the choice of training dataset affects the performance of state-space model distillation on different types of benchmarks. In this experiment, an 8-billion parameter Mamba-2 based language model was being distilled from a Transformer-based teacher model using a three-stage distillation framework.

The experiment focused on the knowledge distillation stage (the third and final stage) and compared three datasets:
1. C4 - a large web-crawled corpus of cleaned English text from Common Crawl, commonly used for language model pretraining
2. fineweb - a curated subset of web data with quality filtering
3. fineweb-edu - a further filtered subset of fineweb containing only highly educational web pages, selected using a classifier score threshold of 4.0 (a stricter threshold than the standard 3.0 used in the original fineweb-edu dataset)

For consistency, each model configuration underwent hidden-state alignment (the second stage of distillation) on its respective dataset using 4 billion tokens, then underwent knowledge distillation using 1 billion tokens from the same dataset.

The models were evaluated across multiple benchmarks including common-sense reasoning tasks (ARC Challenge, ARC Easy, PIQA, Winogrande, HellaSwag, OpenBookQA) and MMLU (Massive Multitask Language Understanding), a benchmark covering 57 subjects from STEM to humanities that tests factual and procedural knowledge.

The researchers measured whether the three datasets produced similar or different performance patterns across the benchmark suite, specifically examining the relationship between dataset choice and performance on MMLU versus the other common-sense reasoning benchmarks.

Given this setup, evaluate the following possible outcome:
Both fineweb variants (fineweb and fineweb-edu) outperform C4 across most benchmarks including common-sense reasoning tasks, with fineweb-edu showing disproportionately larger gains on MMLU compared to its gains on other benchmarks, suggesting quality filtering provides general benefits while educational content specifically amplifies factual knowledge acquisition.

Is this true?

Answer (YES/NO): NO